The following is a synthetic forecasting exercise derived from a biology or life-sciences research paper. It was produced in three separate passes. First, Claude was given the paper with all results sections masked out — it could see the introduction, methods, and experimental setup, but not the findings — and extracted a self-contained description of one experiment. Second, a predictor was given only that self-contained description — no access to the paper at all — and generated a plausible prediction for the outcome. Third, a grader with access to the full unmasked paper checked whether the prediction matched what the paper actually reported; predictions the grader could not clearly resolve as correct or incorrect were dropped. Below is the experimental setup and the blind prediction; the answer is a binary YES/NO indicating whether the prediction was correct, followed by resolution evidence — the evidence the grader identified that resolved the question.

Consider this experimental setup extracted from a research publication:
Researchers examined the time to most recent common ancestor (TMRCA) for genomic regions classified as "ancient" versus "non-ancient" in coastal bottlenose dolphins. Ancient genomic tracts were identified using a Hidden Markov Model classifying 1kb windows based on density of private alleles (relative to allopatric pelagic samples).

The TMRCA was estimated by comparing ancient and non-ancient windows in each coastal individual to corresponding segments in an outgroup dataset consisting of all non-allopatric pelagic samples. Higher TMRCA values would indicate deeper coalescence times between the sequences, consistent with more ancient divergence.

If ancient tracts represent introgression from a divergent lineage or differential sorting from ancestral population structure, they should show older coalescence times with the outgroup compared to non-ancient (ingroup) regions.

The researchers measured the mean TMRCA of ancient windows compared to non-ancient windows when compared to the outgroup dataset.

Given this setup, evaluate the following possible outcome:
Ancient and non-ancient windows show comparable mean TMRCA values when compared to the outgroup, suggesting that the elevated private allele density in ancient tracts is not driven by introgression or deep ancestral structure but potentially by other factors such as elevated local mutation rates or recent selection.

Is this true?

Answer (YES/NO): NO